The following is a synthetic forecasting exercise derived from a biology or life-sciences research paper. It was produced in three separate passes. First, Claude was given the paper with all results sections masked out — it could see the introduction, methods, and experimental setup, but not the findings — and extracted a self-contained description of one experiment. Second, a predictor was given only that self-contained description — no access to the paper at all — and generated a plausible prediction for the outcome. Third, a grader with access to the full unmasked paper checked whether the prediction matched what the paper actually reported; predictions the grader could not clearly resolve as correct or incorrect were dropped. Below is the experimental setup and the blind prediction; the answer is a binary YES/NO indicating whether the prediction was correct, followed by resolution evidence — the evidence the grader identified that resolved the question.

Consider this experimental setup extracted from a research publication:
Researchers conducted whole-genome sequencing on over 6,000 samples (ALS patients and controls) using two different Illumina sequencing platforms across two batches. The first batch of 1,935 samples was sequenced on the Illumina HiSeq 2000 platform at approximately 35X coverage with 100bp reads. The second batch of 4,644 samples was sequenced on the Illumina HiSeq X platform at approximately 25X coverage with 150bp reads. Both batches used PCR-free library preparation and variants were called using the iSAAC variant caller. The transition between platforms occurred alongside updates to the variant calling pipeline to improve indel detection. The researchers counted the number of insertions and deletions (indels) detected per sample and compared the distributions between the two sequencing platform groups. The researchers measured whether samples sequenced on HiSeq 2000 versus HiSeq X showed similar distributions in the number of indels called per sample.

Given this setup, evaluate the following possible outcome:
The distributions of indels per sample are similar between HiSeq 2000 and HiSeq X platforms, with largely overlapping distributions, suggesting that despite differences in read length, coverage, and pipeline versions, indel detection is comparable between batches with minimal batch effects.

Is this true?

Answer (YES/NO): NO